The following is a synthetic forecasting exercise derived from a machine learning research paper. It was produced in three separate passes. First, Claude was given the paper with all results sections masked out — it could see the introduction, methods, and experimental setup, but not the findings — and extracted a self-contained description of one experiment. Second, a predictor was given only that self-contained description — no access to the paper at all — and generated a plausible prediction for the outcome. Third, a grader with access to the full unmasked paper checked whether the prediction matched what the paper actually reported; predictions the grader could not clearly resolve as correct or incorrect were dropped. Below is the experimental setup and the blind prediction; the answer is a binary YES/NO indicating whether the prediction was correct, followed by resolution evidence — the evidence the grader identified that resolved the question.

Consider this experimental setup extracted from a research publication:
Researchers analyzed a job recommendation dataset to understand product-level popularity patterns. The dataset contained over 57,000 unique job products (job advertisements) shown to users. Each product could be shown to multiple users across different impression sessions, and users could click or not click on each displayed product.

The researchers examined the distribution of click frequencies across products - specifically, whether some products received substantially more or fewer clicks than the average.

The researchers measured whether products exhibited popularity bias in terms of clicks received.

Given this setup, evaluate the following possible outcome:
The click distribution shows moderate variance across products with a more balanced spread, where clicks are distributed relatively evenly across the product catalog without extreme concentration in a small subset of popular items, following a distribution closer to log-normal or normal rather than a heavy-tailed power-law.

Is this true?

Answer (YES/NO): NO